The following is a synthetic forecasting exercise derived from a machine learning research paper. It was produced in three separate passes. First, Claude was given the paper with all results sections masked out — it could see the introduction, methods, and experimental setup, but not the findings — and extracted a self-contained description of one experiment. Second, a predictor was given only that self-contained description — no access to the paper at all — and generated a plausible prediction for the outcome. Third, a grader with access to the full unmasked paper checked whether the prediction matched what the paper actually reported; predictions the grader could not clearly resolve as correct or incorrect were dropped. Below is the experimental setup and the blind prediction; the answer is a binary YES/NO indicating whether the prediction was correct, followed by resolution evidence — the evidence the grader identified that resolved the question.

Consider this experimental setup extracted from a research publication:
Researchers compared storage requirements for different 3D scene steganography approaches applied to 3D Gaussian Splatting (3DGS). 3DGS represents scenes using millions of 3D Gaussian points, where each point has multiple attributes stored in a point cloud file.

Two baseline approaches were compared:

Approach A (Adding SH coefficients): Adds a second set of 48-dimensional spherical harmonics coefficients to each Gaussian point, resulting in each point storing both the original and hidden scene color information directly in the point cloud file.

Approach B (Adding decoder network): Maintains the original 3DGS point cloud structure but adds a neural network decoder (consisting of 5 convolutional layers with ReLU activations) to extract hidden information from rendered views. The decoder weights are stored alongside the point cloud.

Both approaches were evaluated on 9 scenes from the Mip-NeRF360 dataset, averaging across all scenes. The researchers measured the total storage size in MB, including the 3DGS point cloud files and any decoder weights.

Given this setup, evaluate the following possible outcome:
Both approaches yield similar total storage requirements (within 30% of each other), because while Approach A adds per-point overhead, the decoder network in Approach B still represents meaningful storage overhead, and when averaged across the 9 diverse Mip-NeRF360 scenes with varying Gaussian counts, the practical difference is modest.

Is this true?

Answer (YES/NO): YES